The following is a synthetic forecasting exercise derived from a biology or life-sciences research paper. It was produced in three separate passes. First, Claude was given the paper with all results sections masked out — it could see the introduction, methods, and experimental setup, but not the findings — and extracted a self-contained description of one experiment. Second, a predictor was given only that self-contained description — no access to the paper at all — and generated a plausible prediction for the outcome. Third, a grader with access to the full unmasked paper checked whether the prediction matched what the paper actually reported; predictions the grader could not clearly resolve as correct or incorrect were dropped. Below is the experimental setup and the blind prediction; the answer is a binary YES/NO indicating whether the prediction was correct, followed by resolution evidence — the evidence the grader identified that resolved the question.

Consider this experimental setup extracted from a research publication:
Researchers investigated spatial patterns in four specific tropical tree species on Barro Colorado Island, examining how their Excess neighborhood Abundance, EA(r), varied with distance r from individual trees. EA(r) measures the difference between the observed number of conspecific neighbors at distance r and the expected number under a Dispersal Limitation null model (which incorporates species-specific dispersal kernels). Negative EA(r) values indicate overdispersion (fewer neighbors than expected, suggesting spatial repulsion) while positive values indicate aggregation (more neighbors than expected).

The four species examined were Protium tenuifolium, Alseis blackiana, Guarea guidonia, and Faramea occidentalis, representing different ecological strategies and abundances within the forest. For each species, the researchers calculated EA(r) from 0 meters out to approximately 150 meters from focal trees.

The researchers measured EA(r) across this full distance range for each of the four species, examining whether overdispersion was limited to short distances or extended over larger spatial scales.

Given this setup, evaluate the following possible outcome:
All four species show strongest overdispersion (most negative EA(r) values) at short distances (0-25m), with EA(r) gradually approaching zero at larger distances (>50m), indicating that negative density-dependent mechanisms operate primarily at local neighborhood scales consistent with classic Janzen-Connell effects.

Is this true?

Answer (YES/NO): NO